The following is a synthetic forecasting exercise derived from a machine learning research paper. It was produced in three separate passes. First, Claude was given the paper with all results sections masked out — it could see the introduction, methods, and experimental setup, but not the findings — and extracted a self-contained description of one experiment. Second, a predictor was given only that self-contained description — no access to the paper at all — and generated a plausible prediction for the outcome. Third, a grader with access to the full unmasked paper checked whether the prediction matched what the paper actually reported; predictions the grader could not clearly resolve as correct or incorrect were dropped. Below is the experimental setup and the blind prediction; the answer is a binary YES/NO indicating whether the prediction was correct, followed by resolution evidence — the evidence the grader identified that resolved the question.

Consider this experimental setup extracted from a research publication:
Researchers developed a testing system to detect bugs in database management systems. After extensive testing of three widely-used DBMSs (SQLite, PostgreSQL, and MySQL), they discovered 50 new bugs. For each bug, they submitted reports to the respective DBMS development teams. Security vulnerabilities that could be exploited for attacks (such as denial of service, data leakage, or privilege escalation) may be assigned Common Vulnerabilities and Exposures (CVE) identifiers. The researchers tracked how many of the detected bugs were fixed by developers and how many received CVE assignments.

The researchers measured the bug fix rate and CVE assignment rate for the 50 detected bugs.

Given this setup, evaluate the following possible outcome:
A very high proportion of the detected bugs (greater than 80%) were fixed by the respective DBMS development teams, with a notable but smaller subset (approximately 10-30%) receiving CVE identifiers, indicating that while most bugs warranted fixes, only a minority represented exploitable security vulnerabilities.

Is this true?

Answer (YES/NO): NO